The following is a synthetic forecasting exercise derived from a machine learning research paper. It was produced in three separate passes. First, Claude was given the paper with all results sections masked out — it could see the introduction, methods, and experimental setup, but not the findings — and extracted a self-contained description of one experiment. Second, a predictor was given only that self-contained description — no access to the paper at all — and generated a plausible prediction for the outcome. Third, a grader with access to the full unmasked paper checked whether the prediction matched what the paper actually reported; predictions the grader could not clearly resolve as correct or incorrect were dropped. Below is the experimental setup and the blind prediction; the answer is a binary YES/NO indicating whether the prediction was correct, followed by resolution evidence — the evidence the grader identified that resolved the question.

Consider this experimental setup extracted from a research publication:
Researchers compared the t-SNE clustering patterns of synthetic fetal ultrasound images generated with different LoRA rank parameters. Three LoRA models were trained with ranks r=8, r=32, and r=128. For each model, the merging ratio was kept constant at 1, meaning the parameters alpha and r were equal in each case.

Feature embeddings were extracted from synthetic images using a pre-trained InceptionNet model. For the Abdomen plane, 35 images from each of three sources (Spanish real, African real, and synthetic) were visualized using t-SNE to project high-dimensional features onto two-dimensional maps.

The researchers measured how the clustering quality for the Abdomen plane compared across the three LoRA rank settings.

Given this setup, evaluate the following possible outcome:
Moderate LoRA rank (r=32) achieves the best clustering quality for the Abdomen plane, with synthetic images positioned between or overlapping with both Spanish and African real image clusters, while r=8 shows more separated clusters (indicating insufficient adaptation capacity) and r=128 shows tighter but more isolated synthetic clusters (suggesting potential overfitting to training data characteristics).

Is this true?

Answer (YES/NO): NO